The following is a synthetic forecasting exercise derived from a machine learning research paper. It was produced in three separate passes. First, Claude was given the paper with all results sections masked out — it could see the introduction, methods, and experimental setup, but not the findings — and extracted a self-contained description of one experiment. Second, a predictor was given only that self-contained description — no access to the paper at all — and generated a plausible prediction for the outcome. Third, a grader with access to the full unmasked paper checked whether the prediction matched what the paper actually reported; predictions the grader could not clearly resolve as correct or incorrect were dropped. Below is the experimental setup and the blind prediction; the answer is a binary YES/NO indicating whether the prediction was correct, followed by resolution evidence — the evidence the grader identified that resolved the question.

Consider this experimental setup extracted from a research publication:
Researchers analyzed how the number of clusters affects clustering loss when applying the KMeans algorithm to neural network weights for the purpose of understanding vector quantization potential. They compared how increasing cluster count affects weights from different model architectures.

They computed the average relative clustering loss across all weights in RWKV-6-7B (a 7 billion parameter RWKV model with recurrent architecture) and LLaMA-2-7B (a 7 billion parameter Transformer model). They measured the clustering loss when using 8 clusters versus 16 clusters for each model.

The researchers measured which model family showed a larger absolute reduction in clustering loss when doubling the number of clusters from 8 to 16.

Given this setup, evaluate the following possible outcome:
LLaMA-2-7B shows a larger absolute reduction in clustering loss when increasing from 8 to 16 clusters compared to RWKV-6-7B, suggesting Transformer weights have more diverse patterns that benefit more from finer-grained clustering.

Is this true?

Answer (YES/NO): NO